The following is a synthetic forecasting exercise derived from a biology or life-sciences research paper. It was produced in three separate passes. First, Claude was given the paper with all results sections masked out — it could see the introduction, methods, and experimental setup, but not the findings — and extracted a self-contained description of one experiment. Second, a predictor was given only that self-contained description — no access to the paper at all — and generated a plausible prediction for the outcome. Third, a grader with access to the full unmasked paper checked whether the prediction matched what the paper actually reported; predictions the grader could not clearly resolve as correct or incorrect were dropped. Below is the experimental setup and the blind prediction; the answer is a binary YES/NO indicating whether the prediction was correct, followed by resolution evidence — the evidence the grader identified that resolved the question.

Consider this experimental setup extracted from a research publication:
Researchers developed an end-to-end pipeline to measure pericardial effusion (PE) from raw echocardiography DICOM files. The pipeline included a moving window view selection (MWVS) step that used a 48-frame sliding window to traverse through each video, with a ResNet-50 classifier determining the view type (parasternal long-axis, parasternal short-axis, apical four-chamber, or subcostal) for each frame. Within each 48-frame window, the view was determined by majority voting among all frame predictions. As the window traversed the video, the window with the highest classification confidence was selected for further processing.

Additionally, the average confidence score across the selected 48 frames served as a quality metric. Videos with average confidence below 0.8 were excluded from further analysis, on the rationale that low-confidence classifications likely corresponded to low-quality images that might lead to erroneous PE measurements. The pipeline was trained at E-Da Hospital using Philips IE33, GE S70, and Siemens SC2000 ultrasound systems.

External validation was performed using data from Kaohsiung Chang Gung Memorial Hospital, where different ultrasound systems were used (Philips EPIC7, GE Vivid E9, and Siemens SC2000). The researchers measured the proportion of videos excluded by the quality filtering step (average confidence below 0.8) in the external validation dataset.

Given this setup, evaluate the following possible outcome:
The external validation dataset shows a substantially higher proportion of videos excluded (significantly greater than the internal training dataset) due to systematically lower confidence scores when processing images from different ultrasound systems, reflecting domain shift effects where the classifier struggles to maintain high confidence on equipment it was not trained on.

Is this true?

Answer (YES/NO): NO